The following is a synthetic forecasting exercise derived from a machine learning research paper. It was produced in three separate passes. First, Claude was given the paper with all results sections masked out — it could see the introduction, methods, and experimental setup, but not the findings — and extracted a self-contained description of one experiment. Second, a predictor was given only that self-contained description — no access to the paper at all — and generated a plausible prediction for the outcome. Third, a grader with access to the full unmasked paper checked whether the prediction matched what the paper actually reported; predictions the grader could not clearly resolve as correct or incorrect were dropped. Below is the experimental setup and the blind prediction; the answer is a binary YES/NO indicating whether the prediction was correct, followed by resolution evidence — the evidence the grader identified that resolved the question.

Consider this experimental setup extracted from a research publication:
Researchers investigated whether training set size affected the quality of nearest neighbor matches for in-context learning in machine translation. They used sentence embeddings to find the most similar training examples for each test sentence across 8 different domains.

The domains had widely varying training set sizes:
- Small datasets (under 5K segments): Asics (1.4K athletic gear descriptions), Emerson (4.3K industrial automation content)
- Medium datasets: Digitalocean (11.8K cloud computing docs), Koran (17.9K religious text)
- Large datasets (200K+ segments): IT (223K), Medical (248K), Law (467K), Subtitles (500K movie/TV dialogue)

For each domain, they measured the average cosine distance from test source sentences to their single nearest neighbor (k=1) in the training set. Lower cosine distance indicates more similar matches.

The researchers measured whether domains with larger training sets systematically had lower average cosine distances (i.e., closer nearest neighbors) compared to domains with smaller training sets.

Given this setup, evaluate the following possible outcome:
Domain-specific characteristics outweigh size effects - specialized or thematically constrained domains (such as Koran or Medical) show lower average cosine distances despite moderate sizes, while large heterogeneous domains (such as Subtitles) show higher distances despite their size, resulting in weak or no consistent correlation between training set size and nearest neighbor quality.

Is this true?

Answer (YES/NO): NO